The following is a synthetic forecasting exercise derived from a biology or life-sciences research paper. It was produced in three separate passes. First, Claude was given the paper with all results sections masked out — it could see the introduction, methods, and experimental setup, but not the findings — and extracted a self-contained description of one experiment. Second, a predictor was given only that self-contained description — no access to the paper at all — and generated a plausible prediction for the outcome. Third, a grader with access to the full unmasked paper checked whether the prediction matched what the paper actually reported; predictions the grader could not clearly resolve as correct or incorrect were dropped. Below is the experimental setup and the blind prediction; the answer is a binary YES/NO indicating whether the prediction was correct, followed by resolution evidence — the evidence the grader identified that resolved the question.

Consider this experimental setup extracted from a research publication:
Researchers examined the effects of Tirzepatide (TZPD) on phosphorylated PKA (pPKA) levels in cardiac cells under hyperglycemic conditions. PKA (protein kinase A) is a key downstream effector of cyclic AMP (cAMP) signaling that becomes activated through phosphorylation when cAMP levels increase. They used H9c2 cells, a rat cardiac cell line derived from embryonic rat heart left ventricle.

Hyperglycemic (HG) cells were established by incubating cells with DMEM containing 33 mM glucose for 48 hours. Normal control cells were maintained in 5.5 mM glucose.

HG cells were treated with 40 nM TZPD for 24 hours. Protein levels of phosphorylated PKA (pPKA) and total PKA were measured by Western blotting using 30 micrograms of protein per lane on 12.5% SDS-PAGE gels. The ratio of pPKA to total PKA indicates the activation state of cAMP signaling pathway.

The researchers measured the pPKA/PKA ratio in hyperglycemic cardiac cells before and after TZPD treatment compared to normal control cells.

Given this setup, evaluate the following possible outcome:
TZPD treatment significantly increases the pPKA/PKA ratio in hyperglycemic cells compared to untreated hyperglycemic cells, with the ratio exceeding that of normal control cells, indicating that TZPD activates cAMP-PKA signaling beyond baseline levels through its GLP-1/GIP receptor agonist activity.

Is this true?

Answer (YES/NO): NO